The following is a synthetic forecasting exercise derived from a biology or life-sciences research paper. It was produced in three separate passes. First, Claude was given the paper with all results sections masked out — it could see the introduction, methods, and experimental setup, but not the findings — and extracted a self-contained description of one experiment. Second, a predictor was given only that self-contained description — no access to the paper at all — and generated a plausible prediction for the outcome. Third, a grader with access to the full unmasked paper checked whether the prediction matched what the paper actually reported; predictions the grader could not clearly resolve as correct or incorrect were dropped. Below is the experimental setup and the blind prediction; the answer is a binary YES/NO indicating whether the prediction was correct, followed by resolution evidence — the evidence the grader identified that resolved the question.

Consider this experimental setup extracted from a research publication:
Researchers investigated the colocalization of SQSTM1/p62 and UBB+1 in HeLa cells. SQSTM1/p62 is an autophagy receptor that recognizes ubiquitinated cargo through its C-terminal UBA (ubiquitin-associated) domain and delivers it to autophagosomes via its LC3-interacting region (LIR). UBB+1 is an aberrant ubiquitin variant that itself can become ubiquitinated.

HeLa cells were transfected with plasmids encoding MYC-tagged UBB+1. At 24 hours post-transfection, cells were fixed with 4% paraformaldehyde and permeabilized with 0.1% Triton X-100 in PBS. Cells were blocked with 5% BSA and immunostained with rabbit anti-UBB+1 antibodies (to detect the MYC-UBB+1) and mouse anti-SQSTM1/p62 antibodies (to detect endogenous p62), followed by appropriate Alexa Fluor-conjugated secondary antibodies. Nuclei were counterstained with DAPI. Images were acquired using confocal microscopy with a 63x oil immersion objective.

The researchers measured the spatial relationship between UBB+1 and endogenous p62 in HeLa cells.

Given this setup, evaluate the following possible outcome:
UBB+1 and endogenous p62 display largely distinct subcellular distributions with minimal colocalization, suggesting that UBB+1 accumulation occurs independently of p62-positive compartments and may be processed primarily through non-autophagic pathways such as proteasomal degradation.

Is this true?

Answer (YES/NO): NO